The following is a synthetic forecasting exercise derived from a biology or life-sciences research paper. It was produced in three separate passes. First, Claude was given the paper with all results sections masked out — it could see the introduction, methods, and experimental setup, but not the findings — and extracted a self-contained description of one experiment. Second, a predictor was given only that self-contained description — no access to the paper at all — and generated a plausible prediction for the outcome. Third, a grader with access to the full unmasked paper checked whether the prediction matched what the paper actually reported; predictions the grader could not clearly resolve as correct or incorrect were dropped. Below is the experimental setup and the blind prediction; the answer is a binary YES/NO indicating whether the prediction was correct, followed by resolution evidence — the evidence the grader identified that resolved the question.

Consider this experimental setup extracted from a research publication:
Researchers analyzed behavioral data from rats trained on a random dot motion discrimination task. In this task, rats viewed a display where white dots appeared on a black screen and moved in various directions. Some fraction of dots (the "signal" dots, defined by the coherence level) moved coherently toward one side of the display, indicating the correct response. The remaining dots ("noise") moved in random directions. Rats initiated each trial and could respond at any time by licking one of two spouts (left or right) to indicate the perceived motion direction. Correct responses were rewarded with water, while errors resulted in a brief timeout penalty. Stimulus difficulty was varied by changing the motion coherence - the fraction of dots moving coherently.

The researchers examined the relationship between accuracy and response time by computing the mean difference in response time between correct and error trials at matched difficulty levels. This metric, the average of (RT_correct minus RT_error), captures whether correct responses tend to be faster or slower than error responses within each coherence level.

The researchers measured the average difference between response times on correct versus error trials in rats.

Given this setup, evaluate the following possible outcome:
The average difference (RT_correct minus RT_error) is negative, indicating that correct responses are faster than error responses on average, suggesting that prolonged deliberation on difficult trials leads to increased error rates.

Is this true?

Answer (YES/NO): NO